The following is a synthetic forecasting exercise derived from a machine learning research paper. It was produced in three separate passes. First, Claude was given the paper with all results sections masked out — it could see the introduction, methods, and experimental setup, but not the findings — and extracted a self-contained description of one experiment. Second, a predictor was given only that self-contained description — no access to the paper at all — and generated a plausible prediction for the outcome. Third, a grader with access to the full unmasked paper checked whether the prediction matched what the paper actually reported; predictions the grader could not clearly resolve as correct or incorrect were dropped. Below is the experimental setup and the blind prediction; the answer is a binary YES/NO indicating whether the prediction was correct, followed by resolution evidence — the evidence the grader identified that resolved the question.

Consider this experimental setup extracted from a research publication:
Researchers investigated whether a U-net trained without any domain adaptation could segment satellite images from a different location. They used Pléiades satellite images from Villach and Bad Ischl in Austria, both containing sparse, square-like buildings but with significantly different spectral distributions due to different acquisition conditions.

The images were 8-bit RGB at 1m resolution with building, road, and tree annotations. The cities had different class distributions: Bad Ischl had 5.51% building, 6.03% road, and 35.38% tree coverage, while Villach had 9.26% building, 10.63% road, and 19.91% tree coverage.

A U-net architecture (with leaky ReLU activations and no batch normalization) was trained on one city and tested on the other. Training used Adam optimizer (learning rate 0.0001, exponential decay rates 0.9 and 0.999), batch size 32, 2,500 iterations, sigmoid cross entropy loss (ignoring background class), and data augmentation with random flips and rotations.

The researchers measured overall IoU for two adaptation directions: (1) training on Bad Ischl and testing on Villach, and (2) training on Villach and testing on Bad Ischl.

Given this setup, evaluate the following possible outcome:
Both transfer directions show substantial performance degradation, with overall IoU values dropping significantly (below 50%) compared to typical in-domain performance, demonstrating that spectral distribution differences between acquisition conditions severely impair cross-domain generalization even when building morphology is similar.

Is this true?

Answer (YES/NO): YES